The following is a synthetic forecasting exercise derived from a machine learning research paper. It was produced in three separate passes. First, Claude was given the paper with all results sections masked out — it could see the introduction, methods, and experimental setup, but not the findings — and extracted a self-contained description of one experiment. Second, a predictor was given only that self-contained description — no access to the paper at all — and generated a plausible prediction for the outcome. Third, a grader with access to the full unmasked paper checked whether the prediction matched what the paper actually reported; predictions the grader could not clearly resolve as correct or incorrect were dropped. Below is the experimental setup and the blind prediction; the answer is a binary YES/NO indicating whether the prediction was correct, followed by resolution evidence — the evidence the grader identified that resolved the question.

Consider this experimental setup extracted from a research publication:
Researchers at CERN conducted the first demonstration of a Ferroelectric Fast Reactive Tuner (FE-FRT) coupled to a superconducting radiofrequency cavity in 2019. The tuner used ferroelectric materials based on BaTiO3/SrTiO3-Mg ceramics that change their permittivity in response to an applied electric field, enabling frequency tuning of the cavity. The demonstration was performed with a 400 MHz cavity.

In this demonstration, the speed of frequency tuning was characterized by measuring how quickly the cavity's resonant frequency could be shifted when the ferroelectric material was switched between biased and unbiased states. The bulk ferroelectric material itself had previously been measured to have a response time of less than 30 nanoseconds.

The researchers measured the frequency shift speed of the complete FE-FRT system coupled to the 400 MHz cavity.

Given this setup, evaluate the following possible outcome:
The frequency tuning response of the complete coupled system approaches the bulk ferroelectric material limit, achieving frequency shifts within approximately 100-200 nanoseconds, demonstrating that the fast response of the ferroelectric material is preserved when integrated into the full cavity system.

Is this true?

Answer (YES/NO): NO